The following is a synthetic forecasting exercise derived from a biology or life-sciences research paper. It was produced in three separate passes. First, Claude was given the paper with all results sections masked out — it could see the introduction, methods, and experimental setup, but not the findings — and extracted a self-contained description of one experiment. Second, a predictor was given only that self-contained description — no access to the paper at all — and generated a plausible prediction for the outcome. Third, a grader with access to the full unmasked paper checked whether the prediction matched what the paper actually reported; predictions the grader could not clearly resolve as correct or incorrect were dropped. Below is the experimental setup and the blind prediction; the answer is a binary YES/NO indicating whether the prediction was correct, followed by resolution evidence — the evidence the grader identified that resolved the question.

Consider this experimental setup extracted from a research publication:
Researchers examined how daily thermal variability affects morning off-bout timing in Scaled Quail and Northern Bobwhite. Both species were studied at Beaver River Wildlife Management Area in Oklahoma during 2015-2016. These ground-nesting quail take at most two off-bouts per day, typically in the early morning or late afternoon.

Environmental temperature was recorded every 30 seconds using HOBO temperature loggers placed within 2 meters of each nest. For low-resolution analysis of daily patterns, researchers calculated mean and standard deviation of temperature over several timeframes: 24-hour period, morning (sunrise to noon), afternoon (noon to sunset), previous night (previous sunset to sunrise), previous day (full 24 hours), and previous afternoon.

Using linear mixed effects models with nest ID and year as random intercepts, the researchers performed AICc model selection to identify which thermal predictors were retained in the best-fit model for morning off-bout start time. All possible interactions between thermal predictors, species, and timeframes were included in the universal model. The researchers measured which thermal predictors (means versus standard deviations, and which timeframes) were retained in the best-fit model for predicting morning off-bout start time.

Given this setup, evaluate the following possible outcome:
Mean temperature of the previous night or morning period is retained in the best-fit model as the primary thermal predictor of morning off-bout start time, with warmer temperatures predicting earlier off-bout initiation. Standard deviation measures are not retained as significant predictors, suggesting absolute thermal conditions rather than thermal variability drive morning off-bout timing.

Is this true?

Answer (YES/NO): NO